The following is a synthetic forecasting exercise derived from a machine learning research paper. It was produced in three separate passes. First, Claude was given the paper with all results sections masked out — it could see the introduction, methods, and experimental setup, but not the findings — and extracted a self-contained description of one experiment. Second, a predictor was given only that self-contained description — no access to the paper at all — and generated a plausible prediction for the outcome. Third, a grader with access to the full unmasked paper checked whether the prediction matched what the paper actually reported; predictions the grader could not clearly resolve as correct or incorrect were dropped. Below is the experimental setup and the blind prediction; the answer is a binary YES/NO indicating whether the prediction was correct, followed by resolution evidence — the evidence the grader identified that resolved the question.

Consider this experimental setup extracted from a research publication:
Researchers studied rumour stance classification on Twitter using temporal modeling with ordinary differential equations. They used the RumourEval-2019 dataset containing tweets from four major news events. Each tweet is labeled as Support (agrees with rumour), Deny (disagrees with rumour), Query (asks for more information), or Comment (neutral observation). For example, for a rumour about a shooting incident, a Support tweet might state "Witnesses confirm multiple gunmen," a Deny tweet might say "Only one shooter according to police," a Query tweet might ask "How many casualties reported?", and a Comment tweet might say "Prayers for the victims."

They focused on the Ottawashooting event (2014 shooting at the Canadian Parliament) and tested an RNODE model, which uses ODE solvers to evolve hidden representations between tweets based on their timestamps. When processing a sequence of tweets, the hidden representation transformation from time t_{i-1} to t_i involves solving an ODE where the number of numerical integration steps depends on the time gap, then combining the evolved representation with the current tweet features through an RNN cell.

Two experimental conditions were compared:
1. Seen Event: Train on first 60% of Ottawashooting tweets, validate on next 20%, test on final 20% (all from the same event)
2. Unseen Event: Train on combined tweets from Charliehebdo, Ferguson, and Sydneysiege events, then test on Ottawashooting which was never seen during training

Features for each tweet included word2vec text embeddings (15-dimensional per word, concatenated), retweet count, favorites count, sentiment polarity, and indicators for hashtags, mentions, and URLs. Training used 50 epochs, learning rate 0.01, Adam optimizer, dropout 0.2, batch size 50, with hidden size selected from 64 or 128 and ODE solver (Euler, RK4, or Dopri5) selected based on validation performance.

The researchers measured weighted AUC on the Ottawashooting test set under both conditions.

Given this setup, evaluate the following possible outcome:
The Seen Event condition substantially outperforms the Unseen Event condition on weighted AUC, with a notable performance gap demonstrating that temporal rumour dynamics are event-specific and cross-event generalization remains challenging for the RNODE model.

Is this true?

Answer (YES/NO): NO